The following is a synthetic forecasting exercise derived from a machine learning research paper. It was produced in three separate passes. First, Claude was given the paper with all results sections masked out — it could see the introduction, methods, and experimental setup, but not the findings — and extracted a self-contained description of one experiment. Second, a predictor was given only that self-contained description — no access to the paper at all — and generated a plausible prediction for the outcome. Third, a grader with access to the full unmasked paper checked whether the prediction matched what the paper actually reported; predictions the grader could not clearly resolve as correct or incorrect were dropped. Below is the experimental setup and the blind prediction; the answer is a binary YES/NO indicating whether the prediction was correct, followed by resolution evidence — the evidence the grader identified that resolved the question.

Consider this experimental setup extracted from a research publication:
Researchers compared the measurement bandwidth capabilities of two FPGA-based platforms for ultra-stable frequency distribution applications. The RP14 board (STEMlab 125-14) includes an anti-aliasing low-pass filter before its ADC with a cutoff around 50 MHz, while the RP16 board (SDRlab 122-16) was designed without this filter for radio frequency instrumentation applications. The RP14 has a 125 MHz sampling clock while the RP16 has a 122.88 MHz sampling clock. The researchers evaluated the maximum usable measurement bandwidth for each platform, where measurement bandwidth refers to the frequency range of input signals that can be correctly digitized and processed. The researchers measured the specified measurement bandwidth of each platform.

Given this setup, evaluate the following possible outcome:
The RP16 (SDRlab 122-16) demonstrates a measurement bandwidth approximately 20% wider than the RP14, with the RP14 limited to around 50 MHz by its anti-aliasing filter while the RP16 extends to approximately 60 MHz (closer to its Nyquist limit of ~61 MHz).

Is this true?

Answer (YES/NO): NO